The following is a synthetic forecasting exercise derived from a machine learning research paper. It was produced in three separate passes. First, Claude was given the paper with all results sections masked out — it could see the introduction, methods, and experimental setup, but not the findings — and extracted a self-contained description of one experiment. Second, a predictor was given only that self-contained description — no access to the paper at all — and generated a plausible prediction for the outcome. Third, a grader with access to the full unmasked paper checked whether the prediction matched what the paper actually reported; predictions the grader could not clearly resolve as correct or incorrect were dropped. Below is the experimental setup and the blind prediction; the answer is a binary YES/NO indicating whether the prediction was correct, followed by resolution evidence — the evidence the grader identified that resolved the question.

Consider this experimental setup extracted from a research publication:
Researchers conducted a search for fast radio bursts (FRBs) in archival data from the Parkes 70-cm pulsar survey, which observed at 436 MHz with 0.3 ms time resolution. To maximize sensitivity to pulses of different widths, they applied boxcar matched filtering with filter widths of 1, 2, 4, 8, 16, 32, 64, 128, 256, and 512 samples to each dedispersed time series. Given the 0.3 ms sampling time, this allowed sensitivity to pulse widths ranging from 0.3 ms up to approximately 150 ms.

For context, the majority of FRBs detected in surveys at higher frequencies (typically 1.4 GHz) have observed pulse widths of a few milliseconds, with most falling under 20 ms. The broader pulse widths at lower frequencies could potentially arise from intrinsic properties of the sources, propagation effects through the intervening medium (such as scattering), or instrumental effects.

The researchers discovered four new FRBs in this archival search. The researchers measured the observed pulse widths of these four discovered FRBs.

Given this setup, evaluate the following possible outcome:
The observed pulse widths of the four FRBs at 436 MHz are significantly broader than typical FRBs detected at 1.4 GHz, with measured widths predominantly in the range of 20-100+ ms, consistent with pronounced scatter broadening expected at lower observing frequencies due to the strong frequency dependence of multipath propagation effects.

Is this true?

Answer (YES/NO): NO